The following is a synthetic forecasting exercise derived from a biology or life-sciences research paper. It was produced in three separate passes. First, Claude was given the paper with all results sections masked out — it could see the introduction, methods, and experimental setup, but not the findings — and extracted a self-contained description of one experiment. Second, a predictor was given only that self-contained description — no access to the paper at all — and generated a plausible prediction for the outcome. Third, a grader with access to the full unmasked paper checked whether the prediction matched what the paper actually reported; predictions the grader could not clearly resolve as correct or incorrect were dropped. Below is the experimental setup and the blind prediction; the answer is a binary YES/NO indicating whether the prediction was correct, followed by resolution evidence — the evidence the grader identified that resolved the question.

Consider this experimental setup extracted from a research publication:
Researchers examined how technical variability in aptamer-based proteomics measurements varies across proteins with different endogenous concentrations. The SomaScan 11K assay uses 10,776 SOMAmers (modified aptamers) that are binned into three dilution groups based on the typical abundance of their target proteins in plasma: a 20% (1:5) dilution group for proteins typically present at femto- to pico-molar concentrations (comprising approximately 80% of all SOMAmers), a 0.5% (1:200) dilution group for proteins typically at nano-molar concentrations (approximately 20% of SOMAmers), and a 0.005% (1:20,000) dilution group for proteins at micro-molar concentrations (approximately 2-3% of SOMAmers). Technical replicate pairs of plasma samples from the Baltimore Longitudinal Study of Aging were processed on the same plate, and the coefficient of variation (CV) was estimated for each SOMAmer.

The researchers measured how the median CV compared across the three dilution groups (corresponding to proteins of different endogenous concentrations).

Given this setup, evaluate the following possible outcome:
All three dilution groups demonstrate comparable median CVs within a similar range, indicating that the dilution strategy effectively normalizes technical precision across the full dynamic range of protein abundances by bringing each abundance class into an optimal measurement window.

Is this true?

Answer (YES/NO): NO